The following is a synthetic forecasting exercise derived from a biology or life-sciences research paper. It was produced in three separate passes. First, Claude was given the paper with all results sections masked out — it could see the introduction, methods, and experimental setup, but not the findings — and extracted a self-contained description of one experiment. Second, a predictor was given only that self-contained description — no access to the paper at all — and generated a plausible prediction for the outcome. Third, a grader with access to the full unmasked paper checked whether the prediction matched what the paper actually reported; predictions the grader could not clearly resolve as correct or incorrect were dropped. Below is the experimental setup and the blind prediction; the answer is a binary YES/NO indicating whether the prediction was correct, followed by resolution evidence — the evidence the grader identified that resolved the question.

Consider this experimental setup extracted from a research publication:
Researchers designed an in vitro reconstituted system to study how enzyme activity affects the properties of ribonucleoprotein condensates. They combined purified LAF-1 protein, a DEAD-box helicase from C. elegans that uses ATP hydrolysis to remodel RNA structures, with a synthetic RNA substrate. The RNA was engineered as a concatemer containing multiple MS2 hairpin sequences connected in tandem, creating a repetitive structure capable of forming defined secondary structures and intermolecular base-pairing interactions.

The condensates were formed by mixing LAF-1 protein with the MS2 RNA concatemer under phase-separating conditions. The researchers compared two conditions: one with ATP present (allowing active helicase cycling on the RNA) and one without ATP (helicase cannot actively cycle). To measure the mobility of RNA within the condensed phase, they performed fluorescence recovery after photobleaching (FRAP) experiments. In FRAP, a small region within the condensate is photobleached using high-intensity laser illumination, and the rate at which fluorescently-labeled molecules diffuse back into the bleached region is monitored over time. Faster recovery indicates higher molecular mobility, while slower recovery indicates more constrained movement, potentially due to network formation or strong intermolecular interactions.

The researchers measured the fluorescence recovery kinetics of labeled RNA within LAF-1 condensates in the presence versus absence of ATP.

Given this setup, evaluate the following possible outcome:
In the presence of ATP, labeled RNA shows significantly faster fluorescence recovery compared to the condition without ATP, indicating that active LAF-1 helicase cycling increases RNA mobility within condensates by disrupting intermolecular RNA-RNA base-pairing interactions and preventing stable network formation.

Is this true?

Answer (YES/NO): NO